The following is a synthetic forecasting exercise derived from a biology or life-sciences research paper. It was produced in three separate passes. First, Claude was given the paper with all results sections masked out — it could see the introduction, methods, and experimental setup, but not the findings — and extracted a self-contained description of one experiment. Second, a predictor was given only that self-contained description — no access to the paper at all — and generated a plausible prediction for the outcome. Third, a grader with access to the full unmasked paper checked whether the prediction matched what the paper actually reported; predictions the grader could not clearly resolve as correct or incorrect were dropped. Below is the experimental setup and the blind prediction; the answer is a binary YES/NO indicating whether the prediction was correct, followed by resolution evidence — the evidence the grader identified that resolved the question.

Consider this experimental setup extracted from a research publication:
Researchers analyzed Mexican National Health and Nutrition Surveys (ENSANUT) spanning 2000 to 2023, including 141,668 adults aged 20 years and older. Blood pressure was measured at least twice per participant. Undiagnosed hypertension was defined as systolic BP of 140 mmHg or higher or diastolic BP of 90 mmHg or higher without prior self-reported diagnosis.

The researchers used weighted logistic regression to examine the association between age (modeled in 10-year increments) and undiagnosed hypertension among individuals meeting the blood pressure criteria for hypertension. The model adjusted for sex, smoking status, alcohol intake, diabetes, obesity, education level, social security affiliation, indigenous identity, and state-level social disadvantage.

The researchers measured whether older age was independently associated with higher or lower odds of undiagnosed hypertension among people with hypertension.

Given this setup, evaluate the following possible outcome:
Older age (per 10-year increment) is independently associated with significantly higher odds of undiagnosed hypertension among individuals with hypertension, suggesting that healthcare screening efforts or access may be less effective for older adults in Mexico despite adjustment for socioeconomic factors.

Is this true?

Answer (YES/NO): NO